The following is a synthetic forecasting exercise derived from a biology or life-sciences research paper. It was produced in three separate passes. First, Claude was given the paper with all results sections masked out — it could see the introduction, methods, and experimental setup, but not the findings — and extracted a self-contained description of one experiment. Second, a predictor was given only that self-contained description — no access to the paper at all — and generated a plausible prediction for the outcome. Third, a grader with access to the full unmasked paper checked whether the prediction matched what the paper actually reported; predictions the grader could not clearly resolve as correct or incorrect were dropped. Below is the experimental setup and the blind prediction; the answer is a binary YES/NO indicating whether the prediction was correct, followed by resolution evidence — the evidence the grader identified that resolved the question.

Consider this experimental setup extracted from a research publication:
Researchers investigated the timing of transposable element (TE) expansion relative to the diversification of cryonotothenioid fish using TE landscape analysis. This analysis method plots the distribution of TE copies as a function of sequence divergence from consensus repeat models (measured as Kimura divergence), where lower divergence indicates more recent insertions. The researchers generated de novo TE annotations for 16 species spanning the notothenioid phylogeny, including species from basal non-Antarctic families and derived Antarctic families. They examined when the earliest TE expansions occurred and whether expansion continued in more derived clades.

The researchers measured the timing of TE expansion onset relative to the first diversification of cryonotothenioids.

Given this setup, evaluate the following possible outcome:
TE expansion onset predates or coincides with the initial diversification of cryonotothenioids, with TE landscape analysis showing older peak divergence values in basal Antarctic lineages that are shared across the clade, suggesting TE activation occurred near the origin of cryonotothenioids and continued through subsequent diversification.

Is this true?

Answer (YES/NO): YES